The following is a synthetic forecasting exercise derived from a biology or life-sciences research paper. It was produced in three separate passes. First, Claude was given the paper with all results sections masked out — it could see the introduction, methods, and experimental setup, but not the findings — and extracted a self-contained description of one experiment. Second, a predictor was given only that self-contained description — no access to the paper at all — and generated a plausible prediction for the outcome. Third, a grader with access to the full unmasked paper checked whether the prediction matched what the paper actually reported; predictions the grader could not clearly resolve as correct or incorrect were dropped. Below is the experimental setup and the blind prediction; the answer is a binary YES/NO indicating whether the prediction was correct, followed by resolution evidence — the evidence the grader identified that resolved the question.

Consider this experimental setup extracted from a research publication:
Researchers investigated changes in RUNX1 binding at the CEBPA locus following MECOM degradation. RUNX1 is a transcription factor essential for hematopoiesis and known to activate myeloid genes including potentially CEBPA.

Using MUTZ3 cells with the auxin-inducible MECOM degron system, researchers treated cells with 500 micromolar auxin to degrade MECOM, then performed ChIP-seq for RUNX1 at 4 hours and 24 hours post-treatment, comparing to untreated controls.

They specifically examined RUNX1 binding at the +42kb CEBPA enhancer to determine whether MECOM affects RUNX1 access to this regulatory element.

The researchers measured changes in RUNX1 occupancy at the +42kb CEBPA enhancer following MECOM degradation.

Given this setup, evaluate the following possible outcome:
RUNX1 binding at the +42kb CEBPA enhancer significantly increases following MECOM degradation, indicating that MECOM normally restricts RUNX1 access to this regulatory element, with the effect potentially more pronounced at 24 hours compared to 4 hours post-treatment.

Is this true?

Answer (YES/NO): NO